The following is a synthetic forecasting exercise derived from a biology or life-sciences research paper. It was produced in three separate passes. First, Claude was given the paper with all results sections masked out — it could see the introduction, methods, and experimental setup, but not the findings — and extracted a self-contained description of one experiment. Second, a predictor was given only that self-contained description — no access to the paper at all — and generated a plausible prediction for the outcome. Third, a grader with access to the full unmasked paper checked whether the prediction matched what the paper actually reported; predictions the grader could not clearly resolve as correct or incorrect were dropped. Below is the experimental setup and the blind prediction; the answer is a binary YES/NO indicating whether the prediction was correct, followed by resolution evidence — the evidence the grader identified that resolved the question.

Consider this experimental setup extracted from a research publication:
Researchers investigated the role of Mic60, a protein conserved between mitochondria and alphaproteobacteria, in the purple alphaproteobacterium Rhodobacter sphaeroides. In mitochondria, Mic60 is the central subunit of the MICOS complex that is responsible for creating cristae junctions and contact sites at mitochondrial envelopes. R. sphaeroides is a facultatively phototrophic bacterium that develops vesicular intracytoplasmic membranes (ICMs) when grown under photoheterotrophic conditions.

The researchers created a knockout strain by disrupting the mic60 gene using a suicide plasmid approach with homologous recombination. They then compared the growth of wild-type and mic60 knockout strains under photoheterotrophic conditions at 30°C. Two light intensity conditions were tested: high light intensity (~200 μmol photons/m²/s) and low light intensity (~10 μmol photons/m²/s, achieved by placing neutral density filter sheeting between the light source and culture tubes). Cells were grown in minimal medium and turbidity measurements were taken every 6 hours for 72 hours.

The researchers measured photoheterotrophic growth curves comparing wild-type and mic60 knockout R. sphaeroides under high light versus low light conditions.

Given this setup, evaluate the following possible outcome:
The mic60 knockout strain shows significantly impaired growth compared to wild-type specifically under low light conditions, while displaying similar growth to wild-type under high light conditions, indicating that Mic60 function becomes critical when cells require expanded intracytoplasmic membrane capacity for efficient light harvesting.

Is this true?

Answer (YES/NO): NO